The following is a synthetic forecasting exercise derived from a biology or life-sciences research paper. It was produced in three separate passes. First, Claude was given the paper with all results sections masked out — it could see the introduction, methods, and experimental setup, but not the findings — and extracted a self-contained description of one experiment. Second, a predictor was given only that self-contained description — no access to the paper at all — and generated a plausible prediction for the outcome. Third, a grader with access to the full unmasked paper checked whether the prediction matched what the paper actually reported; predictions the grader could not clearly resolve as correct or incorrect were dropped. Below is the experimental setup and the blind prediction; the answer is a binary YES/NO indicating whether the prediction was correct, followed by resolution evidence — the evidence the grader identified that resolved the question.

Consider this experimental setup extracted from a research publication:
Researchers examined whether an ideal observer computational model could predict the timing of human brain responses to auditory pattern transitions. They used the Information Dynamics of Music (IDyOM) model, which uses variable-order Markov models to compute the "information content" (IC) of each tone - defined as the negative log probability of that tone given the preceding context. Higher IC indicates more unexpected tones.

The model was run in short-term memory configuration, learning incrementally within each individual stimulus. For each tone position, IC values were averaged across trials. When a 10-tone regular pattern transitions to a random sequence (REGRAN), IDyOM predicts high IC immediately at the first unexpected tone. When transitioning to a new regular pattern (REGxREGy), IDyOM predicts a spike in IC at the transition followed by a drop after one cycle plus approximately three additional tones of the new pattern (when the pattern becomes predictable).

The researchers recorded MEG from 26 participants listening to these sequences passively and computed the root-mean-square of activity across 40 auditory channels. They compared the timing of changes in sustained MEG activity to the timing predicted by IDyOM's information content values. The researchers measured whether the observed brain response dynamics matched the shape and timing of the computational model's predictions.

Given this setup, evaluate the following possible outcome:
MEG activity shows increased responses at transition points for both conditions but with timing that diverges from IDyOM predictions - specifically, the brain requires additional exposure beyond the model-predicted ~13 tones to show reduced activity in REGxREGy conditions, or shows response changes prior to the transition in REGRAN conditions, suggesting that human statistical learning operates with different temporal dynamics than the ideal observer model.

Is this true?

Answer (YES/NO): NO